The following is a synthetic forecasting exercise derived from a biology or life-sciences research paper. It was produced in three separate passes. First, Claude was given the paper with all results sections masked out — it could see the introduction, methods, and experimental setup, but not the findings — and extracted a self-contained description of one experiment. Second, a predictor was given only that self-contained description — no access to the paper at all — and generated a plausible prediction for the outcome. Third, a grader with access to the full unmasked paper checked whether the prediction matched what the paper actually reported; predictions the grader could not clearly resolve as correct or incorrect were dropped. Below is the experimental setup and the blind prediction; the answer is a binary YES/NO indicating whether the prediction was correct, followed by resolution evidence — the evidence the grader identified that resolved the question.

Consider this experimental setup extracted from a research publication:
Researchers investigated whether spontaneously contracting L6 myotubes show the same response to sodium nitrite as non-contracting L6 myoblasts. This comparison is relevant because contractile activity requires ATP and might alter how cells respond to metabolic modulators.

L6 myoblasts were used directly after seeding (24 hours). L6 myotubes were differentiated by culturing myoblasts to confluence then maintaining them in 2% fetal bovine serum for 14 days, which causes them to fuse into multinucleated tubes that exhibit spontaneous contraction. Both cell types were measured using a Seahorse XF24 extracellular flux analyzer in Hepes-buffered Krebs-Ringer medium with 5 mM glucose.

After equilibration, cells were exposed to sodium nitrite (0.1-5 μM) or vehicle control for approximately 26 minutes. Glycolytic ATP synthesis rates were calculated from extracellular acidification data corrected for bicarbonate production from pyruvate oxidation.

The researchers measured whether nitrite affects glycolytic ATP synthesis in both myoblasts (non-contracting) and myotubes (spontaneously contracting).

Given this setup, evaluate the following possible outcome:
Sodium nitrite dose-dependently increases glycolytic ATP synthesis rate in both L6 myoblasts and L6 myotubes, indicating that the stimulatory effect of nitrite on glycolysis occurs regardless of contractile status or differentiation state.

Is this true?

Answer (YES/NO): YES